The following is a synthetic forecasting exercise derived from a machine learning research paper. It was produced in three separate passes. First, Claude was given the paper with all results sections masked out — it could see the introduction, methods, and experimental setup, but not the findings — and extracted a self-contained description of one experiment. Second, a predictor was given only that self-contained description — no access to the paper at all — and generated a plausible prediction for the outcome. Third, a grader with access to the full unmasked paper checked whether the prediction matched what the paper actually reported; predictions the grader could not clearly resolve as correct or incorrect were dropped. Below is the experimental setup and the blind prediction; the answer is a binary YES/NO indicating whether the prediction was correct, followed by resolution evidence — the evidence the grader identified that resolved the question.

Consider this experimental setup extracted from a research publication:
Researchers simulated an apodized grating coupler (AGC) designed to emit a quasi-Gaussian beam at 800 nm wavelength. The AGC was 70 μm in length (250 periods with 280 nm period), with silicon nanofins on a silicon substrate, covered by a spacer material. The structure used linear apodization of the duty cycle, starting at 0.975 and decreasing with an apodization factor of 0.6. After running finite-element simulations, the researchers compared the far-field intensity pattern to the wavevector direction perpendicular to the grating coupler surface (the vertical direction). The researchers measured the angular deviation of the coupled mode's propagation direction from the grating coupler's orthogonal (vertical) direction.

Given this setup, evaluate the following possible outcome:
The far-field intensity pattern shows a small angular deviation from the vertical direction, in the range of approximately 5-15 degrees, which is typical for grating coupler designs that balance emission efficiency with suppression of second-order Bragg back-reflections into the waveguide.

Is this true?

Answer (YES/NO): YES